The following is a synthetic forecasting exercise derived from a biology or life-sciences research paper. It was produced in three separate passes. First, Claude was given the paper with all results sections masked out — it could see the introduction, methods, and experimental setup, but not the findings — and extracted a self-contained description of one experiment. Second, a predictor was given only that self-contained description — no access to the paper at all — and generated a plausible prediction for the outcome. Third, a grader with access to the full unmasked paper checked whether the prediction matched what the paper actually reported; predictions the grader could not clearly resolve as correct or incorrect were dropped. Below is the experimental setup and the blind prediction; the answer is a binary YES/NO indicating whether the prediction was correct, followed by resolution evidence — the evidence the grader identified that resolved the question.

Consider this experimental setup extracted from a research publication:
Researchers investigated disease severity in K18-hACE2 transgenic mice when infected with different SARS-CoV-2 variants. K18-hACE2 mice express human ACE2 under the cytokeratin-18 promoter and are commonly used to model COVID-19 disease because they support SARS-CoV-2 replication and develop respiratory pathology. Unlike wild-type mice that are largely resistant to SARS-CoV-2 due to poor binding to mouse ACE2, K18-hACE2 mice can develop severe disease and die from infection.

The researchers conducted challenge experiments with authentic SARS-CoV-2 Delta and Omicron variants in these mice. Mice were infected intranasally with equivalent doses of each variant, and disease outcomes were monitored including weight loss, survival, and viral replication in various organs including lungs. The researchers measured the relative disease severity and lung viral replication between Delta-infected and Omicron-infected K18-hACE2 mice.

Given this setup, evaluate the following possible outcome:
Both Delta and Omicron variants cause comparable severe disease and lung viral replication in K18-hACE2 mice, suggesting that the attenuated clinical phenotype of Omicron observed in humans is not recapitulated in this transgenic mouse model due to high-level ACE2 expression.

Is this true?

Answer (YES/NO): NO